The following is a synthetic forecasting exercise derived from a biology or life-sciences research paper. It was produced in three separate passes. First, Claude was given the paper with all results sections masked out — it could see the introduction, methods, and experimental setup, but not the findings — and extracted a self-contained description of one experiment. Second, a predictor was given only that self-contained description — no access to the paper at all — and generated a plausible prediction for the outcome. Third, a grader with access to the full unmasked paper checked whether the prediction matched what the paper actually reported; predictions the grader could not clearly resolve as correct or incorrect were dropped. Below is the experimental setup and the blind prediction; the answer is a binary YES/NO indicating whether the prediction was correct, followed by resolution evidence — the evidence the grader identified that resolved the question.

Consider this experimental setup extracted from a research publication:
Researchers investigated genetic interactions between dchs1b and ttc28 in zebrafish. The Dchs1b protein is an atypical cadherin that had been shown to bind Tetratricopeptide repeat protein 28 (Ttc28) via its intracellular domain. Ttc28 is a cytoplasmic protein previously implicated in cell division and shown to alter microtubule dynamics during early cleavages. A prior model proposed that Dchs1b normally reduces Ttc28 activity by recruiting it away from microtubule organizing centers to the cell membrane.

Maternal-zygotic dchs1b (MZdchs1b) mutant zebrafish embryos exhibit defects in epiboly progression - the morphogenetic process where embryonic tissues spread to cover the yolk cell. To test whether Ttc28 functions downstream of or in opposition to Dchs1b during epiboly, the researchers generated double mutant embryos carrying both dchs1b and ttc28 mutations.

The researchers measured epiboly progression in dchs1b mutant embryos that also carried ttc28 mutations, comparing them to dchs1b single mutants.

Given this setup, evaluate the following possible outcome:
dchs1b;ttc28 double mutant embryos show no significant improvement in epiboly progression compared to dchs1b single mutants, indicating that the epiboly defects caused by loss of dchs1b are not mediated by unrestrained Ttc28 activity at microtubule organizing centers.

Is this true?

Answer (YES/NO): NO